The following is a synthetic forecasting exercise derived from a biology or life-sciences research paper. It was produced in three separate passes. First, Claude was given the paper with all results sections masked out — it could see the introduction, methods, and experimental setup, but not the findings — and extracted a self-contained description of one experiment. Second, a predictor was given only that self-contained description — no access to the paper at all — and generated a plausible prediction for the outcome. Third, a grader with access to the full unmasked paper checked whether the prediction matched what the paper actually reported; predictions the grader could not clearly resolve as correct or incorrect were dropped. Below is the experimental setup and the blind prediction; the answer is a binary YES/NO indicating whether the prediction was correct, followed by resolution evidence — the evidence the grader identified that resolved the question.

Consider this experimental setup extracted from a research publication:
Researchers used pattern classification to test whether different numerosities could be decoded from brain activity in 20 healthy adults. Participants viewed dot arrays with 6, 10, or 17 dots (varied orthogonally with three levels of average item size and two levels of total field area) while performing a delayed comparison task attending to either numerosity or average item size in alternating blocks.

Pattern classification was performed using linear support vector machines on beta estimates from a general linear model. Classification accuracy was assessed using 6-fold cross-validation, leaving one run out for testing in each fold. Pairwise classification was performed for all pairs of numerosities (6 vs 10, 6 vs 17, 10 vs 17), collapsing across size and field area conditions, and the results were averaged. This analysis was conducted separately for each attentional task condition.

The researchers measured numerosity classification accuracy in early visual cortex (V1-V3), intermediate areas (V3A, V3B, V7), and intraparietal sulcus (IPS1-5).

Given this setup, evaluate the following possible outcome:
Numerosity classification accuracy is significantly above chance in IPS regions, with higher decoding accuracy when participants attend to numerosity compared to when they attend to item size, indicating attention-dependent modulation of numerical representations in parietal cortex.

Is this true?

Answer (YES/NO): YES